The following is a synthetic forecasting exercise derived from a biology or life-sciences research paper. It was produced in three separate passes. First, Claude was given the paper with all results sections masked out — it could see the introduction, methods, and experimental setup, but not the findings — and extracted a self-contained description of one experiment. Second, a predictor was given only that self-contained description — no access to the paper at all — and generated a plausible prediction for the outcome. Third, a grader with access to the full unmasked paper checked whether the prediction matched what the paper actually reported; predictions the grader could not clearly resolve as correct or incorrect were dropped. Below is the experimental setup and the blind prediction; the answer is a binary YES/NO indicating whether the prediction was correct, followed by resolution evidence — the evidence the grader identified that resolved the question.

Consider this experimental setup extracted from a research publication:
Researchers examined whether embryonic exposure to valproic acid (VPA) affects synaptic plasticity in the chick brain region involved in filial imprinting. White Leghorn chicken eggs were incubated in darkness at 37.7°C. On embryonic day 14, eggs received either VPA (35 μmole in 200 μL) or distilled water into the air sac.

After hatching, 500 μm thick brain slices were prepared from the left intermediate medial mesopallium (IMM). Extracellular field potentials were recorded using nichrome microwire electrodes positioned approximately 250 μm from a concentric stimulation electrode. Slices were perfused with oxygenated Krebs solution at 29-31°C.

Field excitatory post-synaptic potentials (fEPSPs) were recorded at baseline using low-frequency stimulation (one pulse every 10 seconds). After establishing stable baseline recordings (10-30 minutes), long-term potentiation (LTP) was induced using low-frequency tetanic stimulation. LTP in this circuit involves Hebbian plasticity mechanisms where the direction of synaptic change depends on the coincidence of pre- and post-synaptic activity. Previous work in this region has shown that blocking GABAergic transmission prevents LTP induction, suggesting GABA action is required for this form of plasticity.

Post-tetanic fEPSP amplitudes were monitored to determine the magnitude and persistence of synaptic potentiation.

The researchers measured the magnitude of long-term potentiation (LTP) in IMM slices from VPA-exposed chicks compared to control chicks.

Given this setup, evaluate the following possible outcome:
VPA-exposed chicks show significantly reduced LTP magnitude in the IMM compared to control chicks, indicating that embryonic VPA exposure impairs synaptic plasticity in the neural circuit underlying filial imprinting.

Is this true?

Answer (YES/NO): NO